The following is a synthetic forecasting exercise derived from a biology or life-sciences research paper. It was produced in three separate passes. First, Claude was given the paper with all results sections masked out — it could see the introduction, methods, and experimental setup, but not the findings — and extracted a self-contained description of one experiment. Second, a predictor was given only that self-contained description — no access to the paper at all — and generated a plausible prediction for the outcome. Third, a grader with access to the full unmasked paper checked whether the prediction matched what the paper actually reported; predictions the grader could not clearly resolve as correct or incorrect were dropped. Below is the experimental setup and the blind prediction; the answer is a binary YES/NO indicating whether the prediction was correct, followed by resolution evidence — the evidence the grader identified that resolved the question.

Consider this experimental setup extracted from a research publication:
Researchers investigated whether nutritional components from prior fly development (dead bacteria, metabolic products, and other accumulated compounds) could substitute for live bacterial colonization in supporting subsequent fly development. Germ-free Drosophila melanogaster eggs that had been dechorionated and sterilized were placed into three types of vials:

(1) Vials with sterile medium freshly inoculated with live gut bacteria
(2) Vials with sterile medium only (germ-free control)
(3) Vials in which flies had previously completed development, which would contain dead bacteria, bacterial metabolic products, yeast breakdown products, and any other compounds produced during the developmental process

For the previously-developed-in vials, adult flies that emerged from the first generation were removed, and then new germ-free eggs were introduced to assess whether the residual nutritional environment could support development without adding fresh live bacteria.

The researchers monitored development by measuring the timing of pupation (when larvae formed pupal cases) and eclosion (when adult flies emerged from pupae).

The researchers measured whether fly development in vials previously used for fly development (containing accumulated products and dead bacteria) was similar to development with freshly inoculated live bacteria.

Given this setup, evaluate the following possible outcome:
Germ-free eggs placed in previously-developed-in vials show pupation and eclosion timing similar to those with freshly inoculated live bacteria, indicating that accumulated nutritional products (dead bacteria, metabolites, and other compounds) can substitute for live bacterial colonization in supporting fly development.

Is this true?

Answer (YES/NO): NO